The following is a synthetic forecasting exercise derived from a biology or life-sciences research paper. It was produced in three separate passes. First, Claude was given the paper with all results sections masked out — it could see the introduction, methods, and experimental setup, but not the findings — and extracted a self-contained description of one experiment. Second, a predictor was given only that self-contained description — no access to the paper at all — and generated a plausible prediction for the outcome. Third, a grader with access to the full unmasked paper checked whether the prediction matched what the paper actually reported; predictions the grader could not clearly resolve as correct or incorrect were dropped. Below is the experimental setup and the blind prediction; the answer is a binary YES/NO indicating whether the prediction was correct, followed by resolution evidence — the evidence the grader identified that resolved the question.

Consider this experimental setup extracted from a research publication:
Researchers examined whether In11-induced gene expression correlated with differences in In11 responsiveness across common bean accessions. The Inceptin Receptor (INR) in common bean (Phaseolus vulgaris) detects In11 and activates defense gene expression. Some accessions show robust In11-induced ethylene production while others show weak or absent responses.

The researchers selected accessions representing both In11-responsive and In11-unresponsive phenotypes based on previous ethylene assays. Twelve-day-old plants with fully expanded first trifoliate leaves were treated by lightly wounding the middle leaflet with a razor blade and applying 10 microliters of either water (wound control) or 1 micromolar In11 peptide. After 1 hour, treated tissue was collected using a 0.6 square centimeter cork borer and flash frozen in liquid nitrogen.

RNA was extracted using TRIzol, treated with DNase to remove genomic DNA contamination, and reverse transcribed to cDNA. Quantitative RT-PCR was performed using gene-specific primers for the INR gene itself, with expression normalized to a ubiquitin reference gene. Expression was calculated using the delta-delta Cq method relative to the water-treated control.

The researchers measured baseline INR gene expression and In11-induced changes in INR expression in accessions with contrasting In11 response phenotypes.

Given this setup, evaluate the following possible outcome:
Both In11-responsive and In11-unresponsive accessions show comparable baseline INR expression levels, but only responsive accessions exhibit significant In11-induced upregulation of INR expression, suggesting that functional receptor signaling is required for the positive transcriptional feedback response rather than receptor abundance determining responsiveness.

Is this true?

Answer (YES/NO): NO